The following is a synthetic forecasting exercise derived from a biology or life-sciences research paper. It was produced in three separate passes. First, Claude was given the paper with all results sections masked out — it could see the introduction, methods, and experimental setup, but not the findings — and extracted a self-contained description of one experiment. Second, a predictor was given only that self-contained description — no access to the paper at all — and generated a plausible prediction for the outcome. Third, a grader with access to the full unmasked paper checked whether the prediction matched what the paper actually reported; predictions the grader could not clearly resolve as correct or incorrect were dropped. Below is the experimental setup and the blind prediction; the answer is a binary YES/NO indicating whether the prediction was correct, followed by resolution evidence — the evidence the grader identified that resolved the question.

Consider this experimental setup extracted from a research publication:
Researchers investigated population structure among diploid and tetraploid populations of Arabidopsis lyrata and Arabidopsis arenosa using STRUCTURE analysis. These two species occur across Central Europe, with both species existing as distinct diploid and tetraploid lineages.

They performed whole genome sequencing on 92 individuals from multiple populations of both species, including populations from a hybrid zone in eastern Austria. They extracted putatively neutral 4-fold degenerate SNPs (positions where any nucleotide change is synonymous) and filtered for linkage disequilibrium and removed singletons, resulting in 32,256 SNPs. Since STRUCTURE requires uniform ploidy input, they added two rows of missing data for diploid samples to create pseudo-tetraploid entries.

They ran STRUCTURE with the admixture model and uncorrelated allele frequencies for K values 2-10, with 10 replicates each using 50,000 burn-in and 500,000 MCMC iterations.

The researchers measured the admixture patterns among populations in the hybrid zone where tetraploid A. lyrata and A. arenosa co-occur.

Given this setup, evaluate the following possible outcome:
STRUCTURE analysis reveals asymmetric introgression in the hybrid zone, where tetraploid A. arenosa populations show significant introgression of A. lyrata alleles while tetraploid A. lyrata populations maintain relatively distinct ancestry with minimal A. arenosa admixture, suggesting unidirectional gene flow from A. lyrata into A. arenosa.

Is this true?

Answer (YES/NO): NO